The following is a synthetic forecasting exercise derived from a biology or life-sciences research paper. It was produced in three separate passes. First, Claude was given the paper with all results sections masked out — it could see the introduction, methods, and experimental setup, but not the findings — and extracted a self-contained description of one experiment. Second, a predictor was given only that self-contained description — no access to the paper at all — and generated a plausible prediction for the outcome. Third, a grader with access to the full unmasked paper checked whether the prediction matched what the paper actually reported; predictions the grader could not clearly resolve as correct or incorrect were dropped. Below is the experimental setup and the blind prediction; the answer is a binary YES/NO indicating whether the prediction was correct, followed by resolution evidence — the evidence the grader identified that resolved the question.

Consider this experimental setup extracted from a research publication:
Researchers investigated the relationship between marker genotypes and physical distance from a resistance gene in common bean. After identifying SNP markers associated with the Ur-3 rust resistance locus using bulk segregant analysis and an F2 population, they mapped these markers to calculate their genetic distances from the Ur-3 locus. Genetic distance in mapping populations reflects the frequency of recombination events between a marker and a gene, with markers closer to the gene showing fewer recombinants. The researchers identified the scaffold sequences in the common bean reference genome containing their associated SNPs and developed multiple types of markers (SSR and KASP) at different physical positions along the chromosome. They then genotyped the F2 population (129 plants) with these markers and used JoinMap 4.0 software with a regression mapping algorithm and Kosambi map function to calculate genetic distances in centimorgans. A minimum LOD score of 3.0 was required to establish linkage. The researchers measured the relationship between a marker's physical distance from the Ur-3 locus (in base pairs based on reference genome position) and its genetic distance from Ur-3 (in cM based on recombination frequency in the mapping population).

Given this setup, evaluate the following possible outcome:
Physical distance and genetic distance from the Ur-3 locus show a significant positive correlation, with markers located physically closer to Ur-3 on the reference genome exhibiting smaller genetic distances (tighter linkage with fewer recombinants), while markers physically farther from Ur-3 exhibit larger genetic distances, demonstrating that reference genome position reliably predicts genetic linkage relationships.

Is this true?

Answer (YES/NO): YES